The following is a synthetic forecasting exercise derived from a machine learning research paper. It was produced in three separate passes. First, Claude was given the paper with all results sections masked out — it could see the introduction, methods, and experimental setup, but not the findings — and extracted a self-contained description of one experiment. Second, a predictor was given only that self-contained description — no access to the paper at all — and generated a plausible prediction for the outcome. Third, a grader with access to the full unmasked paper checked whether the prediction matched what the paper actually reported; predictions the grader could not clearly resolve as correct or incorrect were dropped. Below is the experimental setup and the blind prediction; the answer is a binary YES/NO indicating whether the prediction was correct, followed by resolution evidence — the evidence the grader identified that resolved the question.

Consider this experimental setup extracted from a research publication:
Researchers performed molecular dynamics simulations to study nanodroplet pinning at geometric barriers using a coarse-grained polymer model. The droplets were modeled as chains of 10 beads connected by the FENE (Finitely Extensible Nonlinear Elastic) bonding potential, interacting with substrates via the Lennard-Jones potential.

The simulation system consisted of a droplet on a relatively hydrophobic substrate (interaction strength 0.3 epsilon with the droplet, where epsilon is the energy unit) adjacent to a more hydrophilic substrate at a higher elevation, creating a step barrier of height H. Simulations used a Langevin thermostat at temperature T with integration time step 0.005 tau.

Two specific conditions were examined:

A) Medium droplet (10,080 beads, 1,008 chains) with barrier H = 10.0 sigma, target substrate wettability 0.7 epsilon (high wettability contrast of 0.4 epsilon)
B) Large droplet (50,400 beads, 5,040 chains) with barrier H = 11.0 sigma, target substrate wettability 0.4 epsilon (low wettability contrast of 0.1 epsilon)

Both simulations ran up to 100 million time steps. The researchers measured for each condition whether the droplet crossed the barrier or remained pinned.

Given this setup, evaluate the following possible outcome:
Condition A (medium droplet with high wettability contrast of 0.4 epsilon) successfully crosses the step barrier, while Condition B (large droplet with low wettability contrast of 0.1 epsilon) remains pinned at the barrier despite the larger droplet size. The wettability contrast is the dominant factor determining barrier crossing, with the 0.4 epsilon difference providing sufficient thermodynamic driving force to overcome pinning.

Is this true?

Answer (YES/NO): YES